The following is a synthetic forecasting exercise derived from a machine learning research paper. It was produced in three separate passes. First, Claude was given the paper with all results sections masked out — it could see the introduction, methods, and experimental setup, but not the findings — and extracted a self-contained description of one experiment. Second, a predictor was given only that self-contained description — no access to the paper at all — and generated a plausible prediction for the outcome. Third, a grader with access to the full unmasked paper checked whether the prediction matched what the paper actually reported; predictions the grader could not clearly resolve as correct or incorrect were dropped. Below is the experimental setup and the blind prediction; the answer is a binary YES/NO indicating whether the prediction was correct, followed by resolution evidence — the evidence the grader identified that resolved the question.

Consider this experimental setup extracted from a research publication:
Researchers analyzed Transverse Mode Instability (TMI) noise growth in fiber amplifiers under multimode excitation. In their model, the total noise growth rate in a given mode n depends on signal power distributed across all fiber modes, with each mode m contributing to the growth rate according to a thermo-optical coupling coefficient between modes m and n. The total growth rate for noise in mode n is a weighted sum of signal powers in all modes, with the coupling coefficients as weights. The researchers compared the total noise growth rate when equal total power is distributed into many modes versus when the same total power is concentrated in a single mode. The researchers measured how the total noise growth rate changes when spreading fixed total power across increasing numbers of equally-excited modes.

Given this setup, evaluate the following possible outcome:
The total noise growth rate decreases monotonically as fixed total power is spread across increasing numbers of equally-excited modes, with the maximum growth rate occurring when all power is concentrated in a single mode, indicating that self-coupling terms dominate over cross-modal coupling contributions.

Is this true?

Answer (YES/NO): NO